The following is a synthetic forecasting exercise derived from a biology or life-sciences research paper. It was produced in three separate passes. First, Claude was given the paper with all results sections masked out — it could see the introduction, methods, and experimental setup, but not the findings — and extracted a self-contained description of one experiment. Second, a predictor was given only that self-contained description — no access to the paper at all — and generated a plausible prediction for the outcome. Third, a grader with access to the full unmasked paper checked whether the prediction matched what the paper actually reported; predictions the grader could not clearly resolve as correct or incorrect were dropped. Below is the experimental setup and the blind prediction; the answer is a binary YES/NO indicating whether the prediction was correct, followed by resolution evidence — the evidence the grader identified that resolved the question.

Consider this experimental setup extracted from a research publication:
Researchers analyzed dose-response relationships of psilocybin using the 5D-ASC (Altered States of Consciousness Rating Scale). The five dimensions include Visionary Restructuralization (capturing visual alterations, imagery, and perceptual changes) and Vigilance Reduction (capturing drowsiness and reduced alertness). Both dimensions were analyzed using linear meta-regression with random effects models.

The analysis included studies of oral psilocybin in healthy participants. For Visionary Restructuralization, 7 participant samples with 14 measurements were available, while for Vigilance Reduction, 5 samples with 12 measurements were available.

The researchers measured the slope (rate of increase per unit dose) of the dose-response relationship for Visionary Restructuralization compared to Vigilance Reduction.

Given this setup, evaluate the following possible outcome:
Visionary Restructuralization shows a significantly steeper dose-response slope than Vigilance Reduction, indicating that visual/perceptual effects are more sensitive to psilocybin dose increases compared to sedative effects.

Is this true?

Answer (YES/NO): YES